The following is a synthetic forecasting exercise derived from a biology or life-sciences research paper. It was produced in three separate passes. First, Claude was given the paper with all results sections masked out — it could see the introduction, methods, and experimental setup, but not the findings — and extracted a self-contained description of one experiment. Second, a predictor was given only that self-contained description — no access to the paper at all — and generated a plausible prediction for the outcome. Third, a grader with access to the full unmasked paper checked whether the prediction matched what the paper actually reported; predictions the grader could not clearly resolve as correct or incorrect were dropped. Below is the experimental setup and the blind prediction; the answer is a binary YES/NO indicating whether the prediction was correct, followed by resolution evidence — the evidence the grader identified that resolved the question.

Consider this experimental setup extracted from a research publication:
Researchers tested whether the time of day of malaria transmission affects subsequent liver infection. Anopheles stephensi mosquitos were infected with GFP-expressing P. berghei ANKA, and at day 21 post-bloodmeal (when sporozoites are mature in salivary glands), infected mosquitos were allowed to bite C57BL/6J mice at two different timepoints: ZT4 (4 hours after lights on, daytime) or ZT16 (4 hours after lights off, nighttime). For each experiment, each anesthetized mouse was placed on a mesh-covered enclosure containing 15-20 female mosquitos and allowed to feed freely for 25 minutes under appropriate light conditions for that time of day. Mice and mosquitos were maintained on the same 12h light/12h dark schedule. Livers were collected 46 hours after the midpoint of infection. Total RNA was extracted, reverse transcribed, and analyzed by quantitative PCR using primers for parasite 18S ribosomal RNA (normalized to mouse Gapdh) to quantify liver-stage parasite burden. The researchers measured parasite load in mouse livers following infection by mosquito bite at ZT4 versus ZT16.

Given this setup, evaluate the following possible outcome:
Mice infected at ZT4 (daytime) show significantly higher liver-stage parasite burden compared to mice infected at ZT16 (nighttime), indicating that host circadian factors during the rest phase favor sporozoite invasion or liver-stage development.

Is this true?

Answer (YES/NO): NO